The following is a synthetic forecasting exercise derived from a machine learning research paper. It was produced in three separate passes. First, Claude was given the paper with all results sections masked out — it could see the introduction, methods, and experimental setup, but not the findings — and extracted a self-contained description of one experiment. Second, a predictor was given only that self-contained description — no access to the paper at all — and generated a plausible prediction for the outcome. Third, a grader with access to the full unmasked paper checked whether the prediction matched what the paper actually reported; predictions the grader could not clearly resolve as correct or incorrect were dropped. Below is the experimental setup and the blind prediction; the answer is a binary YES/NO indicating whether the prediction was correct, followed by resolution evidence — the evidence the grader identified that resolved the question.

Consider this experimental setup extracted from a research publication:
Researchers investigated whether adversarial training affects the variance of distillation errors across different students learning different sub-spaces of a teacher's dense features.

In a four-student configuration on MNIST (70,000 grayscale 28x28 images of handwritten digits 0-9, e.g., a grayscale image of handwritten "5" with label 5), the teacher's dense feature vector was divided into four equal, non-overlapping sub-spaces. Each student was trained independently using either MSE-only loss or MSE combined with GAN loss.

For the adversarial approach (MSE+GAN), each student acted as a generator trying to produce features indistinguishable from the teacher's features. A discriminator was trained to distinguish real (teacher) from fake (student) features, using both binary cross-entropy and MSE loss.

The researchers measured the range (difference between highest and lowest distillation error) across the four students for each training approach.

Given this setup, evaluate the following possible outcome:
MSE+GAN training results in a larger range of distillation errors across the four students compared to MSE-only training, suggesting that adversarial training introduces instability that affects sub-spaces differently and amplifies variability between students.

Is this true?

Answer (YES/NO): YES